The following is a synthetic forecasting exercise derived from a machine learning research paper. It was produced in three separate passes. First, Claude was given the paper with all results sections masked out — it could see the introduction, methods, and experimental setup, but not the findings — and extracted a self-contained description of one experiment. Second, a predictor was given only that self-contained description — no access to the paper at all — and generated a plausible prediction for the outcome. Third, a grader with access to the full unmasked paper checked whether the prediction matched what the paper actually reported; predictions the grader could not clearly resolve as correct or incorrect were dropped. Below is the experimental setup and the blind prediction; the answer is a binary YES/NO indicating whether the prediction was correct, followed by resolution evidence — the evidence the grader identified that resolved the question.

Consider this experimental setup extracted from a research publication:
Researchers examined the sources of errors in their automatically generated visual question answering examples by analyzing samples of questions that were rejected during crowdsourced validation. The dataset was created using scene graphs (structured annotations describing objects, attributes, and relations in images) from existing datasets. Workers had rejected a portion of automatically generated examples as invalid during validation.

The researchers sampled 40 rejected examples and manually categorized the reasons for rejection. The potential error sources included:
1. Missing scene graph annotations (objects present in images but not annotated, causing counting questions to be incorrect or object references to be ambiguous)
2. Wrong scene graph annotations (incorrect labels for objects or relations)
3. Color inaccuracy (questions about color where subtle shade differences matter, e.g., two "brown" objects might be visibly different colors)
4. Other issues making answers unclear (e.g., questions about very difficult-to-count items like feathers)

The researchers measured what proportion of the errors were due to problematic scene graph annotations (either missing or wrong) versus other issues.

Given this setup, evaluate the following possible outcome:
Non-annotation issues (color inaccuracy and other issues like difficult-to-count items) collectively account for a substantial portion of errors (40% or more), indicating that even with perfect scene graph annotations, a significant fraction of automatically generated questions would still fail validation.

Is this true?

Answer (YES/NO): NO